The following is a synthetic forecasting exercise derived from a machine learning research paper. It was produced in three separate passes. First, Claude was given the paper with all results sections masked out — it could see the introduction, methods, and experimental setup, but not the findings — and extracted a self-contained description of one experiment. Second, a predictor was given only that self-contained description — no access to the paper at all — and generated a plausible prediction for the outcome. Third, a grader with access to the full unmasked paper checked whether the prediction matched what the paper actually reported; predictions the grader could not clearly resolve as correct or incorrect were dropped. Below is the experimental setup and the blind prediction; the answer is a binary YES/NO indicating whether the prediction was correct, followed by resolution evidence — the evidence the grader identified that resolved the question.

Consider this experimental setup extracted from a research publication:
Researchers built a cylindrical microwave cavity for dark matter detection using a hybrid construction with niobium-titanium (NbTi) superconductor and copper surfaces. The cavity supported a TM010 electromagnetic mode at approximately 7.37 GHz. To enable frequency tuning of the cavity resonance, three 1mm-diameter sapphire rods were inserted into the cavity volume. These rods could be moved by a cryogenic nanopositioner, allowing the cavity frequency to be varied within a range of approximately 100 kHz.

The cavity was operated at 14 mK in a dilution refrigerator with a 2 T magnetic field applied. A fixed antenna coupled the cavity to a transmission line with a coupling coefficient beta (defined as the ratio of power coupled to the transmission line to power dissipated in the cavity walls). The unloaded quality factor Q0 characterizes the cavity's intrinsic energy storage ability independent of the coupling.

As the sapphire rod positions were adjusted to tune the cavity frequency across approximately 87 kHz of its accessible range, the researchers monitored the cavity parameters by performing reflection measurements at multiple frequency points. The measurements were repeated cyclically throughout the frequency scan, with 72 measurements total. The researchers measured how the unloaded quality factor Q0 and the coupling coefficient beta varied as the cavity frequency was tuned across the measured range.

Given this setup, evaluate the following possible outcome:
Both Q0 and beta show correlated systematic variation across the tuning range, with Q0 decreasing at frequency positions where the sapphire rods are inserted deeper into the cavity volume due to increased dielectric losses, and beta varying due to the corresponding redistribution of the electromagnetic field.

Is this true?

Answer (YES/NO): NO